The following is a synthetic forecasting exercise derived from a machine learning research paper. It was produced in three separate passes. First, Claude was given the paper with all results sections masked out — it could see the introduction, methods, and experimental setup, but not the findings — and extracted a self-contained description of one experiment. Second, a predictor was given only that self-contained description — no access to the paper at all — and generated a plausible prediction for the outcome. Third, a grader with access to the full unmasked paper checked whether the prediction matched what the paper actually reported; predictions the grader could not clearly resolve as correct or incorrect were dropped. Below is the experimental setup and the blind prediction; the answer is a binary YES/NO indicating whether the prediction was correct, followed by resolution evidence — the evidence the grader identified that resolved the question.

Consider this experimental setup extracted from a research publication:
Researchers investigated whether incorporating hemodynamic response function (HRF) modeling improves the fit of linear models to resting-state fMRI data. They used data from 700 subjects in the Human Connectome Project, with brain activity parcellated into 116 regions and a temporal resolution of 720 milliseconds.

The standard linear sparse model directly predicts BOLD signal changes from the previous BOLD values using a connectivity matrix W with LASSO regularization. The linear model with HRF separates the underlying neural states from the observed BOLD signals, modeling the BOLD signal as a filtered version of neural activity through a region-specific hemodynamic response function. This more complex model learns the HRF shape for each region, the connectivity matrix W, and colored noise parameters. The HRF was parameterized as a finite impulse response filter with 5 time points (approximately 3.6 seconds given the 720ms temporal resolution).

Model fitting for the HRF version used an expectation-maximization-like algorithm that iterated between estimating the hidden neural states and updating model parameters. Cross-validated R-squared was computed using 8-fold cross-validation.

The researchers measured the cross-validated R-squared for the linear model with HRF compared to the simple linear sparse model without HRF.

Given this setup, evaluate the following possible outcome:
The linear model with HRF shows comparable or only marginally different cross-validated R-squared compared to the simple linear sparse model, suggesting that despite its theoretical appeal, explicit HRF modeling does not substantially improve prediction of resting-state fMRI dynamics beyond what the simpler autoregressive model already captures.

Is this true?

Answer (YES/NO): NO